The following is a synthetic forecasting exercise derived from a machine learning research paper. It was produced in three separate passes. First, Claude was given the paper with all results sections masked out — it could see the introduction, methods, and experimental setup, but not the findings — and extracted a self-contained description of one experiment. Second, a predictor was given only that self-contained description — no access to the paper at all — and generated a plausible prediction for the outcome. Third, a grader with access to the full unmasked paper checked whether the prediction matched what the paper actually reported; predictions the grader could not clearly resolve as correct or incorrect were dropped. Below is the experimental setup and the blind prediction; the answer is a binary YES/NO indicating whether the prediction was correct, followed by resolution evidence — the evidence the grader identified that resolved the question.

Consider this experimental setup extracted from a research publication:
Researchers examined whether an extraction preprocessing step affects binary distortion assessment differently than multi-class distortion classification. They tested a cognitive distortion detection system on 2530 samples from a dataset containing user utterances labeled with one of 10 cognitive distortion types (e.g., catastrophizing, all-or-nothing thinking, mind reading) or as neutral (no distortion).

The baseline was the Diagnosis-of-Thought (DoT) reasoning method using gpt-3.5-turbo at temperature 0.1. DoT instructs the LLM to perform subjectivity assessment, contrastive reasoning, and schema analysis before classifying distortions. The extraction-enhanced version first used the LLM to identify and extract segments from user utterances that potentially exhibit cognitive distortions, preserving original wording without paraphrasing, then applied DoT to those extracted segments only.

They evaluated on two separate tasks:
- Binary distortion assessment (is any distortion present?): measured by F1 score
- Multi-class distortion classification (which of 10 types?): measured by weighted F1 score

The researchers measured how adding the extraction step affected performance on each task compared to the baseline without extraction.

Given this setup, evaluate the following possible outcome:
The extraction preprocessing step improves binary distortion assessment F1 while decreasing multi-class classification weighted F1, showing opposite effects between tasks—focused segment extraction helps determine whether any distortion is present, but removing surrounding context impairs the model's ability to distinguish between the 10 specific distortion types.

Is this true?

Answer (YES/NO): NO